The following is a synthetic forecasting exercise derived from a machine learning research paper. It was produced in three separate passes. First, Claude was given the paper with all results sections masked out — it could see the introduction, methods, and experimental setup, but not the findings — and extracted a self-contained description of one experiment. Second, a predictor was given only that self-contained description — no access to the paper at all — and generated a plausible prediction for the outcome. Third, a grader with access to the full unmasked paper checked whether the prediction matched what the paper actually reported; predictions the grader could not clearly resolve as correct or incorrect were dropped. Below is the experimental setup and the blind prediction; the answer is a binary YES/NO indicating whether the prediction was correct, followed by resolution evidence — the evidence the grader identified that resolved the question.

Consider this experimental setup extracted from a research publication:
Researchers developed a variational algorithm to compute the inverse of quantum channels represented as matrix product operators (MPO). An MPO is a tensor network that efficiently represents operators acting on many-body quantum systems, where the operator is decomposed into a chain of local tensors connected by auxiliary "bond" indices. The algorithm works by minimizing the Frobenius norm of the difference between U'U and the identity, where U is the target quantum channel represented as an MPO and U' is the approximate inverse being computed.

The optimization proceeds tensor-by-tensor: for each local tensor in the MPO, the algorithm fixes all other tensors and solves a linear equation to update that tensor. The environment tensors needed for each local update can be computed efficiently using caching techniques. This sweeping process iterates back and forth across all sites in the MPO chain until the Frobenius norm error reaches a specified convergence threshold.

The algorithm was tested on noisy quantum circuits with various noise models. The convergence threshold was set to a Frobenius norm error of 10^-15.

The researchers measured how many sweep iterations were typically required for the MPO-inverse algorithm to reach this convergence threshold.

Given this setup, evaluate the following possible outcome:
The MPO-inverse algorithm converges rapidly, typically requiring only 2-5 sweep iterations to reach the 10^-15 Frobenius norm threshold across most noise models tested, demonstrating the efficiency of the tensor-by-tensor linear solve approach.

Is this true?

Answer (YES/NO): NO